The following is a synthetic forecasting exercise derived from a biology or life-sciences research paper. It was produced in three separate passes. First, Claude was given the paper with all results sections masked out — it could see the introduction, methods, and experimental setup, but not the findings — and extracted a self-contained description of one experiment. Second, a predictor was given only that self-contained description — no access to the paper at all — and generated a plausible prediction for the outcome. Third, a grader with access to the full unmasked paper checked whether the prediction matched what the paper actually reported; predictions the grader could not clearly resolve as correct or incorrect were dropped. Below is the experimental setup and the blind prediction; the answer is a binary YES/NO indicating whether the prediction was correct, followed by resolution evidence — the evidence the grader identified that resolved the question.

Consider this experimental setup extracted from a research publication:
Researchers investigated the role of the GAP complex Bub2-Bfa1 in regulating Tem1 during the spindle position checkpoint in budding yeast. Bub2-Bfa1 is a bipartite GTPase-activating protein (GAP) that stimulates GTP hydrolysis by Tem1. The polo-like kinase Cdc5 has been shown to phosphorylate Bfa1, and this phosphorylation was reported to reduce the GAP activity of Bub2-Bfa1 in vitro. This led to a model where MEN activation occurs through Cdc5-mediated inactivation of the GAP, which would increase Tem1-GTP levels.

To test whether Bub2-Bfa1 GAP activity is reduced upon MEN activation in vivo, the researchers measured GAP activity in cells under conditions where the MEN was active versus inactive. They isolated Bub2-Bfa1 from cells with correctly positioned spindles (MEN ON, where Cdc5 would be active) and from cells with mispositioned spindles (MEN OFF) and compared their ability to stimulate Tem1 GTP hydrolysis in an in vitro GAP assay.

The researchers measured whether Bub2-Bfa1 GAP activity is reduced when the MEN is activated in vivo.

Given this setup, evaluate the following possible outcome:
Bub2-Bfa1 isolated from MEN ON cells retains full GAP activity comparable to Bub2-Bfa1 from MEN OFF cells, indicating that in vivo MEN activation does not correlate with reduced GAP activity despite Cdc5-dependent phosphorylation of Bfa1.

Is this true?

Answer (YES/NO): YES